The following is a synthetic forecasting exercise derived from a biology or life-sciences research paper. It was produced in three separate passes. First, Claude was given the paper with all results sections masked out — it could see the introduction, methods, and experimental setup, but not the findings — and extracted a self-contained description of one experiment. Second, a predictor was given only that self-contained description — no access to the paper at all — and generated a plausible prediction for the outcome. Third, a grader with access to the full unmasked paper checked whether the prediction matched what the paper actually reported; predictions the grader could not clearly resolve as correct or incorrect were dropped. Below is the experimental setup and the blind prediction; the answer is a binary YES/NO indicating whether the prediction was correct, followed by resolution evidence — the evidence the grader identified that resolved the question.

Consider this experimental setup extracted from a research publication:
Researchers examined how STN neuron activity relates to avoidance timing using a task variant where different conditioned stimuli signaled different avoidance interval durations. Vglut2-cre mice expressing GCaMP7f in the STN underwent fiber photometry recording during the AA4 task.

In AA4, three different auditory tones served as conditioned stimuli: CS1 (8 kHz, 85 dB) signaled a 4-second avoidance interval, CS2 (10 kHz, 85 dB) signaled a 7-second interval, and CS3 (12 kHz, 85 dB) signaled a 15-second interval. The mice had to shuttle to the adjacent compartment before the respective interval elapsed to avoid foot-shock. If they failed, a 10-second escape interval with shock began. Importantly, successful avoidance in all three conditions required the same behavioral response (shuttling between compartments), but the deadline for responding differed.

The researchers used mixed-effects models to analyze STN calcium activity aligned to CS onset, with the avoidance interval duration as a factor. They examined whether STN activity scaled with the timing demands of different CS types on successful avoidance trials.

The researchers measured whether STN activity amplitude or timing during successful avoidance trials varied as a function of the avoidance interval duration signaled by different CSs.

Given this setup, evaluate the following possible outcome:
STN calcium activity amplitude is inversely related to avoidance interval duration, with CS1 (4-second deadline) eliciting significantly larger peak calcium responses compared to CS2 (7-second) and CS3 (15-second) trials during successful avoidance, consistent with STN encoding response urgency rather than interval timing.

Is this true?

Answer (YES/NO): NO